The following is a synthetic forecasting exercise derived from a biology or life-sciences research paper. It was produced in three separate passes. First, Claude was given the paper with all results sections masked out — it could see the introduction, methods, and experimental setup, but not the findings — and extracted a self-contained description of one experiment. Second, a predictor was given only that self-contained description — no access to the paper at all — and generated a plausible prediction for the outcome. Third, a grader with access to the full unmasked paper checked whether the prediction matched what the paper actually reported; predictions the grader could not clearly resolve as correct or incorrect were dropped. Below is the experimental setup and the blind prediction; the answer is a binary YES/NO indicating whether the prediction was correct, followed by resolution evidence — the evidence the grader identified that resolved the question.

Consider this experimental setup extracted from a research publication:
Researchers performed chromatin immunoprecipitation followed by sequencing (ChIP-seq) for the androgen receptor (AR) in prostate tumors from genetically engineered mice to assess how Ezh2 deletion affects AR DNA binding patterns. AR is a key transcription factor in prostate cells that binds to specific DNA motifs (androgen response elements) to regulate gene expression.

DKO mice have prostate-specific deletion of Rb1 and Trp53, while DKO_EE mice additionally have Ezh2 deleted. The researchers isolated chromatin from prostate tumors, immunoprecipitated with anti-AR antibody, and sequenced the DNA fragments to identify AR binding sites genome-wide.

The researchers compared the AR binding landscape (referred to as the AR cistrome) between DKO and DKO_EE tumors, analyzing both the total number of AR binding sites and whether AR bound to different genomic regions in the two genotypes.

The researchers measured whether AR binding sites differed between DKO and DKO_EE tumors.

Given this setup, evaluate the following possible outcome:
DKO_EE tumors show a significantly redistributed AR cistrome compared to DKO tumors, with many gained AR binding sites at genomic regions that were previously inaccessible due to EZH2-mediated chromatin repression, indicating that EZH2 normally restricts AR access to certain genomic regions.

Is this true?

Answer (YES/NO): NO